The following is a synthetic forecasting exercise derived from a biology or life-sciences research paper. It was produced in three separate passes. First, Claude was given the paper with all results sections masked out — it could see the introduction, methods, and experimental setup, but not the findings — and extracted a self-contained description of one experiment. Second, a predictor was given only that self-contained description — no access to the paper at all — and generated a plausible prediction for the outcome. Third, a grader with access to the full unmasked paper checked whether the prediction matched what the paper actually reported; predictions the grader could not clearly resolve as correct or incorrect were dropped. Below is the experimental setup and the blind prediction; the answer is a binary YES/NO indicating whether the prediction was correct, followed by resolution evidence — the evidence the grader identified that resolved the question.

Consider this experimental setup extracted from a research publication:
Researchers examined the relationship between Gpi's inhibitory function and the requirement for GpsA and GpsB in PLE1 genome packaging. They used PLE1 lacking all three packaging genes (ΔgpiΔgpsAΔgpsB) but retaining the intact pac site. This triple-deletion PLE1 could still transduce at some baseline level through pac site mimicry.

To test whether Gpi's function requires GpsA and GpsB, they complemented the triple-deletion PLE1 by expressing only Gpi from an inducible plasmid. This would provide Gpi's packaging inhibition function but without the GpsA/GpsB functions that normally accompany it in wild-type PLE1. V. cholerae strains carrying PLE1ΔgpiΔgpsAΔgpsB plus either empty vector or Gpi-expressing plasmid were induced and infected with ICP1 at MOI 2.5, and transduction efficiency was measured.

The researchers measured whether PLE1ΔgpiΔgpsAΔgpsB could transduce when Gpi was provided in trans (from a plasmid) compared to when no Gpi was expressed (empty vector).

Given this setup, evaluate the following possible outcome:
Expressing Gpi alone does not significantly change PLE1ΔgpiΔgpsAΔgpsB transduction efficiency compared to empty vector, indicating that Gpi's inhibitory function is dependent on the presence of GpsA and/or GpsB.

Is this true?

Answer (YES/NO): NO